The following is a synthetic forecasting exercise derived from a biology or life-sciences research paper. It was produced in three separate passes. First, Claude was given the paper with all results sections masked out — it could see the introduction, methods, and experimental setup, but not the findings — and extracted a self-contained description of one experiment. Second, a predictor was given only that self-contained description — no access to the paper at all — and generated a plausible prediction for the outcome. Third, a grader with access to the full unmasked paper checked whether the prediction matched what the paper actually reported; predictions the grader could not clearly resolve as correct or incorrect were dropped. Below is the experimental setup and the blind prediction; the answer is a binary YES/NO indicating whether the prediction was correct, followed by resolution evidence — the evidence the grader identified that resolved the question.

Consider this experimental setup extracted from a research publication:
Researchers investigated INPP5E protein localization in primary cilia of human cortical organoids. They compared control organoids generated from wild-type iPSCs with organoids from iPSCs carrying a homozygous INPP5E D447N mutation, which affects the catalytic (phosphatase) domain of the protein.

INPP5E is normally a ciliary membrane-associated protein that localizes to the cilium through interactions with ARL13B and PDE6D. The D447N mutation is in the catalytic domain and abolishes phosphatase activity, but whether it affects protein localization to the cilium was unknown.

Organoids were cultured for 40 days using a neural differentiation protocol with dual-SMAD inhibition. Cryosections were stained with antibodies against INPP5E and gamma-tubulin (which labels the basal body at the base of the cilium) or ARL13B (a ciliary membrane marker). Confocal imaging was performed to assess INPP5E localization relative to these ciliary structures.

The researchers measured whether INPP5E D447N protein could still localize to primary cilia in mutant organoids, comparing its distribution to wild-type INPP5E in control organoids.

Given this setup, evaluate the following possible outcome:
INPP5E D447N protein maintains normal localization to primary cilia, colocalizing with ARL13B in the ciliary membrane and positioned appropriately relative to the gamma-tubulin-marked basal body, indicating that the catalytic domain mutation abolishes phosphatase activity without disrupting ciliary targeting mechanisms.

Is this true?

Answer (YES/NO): YES